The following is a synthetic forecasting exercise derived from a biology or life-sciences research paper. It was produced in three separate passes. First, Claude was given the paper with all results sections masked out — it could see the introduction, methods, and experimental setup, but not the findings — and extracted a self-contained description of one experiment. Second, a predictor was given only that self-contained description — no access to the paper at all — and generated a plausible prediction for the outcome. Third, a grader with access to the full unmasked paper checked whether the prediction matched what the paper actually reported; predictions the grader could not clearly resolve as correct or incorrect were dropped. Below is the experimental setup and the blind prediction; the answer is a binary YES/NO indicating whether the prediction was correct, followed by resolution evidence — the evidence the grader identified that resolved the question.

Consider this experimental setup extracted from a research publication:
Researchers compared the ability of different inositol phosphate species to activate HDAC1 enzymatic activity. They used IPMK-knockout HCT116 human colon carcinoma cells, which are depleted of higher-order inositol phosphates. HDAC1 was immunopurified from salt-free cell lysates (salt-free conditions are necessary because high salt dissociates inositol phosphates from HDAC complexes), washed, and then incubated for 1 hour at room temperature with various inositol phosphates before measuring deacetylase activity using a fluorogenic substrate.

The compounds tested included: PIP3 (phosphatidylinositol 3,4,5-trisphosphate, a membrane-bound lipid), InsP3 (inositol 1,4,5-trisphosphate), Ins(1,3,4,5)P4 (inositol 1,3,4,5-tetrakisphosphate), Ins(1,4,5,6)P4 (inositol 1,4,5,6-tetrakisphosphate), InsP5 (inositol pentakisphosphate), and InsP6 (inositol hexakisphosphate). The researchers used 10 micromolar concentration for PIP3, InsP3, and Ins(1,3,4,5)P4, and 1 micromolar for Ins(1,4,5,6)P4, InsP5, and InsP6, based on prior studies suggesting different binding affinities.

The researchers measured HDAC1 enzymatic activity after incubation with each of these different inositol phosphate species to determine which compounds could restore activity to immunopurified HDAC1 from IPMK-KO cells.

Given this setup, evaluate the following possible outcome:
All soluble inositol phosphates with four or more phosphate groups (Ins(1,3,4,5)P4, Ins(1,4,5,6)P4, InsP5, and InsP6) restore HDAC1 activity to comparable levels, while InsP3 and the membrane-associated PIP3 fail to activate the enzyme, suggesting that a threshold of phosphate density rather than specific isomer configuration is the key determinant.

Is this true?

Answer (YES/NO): NO